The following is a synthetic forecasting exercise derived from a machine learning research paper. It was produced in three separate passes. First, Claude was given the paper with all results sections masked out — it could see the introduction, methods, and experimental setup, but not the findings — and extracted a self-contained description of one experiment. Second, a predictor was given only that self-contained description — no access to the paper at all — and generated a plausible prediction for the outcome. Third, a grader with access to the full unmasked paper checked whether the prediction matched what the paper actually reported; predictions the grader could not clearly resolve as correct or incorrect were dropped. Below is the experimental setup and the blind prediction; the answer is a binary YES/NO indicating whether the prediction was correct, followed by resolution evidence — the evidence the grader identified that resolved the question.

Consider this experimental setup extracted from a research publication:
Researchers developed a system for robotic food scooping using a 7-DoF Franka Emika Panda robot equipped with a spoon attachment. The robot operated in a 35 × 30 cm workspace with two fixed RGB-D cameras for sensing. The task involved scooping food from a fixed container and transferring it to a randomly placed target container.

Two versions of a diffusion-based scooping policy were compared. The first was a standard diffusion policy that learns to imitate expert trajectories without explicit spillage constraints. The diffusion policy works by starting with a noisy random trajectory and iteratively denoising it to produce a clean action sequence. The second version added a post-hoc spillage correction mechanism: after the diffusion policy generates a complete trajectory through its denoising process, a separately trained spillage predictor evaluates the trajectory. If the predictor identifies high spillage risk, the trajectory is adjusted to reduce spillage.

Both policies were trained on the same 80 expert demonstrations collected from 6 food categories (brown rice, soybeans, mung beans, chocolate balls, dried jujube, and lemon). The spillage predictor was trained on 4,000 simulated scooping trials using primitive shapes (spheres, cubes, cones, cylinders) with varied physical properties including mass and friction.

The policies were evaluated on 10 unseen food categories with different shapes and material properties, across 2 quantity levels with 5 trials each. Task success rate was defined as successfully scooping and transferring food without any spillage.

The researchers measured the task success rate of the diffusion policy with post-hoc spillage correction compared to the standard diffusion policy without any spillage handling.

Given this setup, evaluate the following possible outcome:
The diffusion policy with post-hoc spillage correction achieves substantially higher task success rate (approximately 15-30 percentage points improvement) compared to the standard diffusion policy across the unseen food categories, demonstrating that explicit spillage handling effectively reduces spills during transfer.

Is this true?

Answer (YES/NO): NO